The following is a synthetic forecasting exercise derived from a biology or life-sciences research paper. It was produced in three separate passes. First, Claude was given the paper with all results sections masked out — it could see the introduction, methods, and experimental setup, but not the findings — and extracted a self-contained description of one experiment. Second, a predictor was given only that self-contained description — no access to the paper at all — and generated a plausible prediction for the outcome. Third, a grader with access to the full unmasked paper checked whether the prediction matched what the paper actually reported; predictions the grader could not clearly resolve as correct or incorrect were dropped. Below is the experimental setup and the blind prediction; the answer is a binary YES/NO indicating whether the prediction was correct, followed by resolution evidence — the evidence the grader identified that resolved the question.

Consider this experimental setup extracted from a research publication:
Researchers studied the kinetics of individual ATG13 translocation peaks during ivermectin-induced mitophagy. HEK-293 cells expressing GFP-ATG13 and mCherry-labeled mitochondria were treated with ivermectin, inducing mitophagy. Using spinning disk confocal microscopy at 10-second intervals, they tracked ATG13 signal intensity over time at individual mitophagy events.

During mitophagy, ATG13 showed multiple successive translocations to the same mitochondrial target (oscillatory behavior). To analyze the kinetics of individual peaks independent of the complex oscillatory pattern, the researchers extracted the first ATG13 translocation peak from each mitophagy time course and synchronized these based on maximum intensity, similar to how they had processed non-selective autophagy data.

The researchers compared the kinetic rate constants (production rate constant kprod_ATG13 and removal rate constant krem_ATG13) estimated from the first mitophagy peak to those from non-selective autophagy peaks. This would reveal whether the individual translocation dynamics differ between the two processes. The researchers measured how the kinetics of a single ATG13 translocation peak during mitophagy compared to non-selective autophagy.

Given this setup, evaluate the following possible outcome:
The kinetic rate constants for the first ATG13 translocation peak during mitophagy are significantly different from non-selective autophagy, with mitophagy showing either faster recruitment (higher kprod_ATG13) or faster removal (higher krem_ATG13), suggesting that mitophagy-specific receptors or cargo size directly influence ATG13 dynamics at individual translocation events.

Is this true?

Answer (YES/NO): NO